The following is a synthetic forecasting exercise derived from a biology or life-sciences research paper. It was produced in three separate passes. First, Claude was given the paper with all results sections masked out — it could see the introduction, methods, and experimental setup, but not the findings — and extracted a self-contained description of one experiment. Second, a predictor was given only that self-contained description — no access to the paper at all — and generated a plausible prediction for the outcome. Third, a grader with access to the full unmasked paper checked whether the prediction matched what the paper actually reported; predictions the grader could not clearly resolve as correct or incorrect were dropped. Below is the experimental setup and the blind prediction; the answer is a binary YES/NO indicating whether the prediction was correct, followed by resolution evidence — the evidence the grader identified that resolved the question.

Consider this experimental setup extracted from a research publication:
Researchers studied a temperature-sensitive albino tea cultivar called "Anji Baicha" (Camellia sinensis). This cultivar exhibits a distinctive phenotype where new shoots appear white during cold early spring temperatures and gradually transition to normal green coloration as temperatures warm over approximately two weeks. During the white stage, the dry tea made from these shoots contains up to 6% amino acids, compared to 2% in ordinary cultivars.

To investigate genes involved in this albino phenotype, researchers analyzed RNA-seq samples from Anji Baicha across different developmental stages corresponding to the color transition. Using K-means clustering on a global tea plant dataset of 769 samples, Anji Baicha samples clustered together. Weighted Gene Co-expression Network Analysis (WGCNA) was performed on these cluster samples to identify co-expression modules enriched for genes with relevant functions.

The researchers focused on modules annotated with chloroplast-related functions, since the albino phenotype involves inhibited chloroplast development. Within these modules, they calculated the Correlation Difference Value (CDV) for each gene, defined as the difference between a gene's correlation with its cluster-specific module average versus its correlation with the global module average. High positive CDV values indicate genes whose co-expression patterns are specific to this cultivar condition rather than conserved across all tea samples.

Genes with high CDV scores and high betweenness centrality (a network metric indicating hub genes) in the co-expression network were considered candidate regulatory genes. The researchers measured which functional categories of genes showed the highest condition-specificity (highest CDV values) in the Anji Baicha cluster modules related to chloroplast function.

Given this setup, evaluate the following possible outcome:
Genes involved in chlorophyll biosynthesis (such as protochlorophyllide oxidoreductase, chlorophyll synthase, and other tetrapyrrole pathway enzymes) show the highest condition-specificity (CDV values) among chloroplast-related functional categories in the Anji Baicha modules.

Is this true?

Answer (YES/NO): NO